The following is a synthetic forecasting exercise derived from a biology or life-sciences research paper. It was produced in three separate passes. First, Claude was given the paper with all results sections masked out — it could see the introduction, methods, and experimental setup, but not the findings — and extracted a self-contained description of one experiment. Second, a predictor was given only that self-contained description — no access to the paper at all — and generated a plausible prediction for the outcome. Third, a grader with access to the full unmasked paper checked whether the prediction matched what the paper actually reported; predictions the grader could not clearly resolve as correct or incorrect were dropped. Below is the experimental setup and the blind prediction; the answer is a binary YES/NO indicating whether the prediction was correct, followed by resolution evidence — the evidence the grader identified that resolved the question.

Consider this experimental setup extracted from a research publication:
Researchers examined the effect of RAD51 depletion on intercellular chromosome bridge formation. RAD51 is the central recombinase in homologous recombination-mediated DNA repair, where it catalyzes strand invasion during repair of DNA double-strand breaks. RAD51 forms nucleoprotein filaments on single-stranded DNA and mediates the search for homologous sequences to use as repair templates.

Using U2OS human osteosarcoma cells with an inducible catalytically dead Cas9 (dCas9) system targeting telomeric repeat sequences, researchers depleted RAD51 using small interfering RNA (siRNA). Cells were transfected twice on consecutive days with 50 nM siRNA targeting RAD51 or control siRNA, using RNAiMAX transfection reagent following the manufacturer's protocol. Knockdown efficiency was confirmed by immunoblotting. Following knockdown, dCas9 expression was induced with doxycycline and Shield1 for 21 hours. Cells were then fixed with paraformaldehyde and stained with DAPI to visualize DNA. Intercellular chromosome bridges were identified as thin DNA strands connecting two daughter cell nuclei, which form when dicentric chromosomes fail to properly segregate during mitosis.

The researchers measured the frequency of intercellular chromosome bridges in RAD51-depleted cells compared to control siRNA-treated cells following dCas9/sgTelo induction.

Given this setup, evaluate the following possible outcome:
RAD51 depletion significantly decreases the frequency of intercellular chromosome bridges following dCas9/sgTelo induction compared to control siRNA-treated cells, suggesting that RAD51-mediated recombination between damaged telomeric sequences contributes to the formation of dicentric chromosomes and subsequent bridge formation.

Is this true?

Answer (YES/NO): YES